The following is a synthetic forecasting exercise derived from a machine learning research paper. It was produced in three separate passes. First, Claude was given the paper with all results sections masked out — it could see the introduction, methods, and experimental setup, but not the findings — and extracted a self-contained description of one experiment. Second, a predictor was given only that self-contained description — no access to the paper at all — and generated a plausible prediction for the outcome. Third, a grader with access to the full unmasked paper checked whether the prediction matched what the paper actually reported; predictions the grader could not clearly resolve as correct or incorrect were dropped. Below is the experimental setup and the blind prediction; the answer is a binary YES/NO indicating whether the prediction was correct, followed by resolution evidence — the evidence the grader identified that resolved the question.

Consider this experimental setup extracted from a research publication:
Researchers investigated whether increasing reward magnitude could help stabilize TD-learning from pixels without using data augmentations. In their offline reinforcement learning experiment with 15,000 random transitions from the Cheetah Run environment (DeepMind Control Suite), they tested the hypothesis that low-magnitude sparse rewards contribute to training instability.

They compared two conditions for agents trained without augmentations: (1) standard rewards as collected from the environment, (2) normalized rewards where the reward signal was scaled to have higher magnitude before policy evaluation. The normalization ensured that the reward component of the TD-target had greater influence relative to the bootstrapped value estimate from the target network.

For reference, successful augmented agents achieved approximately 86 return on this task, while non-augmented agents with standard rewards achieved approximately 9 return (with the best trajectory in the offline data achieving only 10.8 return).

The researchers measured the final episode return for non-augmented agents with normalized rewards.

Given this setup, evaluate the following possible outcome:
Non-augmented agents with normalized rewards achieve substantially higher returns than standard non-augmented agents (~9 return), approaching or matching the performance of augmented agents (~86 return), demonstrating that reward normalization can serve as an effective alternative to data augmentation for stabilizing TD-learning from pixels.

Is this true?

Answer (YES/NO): NO